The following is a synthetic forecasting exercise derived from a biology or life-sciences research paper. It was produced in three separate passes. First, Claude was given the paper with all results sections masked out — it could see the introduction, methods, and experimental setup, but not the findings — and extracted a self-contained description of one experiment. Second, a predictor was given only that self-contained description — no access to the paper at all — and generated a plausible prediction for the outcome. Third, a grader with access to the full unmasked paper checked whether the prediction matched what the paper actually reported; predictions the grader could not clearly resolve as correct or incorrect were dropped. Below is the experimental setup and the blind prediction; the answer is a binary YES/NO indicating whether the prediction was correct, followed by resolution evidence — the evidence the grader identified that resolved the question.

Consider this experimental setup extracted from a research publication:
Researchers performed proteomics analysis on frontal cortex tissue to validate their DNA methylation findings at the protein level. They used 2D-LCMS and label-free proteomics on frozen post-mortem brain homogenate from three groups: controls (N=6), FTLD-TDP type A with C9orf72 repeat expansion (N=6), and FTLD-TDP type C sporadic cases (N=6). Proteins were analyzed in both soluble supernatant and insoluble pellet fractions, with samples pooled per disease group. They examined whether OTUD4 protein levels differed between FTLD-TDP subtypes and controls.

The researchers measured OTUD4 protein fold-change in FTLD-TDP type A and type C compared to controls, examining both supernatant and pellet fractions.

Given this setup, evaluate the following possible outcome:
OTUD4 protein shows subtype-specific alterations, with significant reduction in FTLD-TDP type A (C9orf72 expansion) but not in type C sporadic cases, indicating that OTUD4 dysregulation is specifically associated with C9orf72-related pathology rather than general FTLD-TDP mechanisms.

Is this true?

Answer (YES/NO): NO